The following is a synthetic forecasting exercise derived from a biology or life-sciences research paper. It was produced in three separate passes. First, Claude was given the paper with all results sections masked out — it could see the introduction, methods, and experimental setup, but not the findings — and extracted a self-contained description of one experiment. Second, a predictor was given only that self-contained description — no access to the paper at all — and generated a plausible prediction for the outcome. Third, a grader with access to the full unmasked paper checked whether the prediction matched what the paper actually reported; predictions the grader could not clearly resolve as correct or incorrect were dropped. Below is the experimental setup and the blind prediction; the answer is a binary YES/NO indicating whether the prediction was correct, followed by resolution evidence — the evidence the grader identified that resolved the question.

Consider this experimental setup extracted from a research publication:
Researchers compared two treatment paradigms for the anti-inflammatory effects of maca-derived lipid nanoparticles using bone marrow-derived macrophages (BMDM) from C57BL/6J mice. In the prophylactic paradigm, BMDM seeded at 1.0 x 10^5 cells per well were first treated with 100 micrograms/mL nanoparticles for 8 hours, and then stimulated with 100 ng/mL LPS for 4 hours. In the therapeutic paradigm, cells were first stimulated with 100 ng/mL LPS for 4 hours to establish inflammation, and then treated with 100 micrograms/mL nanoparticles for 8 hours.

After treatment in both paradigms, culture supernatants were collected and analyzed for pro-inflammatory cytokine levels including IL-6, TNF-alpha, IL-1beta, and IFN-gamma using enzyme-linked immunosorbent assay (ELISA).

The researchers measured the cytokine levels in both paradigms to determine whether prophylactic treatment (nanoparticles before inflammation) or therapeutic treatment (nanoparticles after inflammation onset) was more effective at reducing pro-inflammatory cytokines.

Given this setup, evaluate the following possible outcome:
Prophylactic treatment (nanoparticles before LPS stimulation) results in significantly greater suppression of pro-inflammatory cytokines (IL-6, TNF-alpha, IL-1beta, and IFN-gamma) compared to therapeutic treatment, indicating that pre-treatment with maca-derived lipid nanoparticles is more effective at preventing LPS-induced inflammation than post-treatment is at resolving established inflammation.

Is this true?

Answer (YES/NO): NO